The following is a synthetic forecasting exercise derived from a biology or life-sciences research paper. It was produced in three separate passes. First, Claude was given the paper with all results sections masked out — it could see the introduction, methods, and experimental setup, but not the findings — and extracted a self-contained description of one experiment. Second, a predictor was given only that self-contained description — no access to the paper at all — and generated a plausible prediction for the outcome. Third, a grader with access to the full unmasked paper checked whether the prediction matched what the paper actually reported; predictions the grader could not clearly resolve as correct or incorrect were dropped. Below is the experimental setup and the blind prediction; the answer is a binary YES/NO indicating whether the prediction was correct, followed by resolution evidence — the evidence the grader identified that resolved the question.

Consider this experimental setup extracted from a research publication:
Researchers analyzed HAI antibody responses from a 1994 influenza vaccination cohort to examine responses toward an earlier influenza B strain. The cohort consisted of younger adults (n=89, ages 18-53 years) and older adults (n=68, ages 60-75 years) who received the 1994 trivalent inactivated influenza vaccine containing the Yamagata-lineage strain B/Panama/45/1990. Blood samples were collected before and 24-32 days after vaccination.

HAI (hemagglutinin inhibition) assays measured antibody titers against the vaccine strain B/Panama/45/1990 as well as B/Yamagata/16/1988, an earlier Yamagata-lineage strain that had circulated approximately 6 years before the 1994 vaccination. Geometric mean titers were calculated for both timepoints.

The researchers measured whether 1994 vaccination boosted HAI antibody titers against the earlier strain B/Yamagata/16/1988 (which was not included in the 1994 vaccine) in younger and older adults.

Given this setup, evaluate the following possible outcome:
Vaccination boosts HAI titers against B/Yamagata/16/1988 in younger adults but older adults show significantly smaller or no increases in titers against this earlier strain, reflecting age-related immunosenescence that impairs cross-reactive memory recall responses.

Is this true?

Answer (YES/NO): NO